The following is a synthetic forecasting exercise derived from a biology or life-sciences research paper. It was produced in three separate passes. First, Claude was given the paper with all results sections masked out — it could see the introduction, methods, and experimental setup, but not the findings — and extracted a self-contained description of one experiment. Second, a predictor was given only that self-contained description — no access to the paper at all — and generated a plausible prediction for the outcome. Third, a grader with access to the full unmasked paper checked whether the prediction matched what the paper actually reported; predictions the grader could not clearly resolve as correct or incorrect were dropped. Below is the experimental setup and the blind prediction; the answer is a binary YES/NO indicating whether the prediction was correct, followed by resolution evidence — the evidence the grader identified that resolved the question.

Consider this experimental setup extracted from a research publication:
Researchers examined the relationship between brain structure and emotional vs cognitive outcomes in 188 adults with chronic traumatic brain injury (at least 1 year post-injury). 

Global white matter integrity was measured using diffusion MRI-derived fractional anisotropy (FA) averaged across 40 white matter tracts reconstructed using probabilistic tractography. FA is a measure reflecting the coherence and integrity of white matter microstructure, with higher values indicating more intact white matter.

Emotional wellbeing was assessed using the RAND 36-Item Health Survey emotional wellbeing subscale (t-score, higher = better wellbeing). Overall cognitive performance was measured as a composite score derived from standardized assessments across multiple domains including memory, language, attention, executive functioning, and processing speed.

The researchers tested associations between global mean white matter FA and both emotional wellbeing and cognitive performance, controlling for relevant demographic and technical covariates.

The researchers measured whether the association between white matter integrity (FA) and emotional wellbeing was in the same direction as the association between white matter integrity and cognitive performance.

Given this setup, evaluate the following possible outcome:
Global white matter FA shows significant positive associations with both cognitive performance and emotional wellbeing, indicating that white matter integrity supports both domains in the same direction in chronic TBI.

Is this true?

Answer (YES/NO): NO